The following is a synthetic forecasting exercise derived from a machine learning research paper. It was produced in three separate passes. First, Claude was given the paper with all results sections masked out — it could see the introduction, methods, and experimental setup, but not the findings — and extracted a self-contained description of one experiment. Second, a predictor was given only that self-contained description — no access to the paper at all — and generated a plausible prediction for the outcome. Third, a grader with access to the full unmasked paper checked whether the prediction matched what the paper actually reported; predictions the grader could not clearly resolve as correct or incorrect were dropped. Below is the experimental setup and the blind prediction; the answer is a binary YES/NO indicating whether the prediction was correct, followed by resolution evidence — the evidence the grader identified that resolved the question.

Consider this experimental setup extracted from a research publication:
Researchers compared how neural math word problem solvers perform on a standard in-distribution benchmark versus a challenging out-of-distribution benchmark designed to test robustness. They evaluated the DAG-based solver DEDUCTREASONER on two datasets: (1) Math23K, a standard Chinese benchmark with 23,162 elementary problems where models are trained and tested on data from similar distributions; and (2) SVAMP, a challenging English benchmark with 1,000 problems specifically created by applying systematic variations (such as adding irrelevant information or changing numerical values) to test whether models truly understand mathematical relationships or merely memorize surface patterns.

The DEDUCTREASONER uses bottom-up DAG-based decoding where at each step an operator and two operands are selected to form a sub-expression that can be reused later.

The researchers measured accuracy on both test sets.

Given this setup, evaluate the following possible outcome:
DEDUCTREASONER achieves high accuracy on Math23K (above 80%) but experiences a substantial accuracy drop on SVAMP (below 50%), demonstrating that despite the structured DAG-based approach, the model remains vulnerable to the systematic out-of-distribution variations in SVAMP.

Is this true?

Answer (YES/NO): YES